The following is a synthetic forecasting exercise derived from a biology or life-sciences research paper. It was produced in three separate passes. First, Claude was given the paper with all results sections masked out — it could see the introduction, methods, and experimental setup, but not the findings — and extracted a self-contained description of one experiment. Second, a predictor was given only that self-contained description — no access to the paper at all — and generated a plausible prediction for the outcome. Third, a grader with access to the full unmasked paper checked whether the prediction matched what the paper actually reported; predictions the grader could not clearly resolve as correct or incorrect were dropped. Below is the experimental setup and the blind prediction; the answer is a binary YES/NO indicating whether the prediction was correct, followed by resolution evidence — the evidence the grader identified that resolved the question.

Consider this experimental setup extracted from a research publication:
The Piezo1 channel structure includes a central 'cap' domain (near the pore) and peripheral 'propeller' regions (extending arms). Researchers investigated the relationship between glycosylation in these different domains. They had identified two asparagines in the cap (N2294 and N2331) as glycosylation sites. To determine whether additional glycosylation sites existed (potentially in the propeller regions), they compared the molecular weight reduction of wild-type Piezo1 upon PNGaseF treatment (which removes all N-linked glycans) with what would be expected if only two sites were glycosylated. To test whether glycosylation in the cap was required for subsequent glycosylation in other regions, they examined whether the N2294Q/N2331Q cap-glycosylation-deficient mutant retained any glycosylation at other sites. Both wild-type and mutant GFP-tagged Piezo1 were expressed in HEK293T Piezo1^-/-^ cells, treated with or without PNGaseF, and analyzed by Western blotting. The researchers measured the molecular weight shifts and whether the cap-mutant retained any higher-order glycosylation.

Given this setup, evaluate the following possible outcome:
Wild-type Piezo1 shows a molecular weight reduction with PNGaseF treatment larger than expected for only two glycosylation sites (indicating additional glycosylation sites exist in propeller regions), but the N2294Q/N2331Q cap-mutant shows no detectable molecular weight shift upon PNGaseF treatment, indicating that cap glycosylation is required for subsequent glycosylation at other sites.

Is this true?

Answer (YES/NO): NO